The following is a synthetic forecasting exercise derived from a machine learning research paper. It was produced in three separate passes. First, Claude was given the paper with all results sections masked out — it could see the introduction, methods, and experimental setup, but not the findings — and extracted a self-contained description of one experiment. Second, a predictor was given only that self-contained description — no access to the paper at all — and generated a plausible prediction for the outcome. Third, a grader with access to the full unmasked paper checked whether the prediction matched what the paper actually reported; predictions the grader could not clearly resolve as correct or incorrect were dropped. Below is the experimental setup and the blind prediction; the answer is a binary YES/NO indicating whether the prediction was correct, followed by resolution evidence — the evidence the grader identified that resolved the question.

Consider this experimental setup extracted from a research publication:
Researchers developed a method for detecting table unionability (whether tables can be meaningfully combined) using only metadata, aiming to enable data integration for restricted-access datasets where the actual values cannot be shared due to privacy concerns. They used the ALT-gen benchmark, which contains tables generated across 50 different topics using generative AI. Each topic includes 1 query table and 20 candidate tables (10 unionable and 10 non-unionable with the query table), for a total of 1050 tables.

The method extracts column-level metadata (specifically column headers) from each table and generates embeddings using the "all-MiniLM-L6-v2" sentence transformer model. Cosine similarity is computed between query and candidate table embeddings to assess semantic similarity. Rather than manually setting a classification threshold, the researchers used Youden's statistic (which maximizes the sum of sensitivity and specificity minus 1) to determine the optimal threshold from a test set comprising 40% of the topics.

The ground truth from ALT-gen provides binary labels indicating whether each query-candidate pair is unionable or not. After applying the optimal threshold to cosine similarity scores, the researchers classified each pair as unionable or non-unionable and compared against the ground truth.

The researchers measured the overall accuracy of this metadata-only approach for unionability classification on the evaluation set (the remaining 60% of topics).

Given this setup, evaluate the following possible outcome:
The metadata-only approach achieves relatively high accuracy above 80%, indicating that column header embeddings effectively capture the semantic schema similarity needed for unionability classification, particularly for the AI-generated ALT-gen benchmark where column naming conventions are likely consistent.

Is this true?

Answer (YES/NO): NO